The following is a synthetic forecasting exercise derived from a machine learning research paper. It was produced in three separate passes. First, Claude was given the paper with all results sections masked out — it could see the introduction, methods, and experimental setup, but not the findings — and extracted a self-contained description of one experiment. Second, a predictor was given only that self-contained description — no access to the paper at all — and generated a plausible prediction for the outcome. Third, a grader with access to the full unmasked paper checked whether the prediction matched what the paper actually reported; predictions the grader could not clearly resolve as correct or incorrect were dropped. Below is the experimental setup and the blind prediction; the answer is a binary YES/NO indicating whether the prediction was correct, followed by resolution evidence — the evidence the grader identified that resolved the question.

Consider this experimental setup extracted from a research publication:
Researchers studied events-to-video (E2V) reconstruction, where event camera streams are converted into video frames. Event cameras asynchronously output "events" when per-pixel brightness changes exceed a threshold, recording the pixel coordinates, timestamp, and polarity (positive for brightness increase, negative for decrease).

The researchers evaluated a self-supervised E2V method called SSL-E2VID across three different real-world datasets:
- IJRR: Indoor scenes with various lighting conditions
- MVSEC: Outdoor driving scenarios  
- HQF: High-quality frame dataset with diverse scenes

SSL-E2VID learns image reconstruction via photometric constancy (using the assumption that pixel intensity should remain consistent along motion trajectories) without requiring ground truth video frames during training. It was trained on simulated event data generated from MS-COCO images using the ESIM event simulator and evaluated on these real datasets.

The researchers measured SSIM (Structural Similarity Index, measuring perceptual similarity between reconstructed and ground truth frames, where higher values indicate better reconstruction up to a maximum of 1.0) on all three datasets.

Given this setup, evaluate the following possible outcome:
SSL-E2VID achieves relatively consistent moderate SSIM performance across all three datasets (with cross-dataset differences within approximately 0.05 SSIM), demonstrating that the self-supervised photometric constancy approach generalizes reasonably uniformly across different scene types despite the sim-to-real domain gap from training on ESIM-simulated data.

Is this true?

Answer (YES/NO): NO